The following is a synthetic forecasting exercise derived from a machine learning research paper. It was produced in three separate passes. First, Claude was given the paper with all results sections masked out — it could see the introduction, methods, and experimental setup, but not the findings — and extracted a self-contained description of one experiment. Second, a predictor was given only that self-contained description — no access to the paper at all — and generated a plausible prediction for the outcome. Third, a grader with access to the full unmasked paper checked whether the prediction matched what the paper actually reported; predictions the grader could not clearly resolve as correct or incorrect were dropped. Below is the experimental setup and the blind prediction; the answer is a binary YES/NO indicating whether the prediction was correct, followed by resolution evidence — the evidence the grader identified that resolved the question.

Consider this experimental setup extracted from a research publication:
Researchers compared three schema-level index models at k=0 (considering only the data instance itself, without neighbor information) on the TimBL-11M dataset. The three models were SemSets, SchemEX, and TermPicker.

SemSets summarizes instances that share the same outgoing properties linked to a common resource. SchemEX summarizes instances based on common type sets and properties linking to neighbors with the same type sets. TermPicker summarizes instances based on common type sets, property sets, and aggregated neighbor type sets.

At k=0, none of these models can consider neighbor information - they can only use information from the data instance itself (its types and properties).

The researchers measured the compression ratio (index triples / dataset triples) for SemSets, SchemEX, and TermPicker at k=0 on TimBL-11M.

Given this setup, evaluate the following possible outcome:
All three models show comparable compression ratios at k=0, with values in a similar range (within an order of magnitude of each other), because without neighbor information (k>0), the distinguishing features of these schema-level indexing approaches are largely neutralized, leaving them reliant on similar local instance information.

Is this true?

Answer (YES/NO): YES